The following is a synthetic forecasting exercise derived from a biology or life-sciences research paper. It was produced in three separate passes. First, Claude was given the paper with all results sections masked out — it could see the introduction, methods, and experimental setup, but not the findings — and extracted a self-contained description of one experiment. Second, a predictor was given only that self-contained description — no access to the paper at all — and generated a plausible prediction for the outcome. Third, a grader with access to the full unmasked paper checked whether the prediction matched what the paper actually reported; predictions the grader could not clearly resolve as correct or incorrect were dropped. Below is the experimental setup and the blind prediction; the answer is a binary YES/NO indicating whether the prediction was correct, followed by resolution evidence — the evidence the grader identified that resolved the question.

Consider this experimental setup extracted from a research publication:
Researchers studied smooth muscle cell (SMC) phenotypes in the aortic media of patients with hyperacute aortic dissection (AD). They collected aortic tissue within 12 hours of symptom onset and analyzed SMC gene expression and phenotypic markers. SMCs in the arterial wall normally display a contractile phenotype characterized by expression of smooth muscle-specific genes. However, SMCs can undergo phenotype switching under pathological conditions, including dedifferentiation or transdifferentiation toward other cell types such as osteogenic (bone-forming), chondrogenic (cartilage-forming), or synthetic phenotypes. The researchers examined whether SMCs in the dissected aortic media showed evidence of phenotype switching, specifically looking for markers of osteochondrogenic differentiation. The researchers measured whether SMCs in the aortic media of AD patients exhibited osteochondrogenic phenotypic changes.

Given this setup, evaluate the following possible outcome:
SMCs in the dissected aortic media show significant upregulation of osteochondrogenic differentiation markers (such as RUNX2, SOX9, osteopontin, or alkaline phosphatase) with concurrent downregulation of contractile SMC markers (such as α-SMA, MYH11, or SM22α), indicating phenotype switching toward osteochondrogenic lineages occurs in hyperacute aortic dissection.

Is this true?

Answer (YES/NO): NO